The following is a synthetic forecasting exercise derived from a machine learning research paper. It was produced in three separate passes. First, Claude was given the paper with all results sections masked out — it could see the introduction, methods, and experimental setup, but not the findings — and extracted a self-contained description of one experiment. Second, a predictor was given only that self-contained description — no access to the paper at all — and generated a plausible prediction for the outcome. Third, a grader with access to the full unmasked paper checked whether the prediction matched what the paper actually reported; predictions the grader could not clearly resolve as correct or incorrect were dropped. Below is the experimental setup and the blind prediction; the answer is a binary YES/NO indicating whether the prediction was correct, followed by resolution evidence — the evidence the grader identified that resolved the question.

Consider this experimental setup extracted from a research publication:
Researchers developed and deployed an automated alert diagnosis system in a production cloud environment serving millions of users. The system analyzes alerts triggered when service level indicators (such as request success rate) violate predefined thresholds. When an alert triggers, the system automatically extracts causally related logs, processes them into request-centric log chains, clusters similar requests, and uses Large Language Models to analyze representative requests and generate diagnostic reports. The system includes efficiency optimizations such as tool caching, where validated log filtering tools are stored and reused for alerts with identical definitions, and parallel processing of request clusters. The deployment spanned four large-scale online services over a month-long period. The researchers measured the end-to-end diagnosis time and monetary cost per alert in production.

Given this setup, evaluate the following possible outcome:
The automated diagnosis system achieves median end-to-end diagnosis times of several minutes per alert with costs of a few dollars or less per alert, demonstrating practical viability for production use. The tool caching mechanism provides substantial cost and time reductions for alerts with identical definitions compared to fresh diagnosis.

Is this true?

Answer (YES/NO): NO